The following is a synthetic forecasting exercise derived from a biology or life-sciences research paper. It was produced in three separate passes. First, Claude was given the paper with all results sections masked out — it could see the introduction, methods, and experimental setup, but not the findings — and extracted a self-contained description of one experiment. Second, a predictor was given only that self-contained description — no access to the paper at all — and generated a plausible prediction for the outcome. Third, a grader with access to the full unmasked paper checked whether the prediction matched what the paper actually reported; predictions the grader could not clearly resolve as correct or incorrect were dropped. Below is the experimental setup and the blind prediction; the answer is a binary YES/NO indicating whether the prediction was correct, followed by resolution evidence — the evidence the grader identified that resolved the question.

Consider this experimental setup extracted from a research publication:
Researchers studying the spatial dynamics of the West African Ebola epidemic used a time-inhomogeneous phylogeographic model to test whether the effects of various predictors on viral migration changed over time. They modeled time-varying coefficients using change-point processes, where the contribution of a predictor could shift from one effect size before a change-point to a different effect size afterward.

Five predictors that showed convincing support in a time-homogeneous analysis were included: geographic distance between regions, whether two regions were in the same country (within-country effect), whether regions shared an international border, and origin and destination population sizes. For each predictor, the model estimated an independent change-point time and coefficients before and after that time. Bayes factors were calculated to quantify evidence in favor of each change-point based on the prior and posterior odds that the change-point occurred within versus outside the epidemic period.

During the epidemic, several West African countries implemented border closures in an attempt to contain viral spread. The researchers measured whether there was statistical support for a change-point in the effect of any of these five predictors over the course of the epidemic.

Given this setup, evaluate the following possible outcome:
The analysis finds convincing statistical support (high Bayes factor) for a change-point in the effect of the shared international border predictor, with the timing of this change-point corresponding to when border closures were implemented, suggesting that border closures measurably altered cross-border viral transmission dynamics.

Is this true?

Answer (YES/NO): NO